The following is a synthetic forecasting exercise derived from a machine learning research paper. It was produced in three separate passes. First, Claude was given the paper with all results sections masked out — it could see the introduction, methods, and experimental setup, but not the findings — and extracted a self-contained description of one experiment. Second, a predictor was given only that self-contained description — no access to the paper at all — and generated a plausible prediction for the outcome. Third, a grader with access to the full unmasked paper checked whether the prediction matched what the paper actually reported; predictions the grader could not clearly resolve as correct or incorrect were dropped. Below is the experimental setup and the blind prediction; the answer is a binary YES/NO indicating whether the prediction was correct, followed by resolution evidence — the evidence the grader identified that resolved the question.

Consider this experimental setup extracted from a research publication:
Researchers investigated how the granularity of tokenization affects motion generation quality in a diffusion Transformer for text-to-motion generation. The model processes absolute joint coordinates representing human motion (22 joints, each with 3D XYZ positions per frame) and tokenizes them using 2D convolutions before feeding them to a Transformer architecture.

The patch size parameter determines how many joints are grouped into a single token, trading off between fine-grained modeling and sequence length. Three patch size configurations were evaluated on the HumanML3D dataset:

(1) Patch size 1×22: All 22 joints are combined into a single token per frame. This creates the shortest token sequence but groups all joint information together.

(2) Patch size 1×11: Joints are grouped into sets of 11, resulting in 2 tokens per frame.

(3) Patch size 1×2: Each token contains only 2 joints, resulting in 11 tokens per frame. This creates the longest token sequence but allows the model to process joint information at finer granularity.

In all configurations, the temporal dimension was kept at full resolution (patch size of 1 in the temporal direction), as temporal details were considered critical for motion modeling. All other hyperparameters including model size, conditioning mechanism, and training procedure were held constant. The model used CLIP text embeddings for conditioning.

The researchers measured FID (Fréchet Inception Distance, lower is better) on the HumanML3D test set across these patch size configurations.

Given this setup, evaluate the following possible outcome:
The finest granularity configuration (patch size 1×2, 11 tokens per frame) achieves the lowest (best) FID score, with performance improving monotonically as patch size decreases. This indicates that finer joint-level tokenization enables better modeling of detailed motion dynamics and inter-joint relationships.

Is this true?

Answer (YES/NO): YES